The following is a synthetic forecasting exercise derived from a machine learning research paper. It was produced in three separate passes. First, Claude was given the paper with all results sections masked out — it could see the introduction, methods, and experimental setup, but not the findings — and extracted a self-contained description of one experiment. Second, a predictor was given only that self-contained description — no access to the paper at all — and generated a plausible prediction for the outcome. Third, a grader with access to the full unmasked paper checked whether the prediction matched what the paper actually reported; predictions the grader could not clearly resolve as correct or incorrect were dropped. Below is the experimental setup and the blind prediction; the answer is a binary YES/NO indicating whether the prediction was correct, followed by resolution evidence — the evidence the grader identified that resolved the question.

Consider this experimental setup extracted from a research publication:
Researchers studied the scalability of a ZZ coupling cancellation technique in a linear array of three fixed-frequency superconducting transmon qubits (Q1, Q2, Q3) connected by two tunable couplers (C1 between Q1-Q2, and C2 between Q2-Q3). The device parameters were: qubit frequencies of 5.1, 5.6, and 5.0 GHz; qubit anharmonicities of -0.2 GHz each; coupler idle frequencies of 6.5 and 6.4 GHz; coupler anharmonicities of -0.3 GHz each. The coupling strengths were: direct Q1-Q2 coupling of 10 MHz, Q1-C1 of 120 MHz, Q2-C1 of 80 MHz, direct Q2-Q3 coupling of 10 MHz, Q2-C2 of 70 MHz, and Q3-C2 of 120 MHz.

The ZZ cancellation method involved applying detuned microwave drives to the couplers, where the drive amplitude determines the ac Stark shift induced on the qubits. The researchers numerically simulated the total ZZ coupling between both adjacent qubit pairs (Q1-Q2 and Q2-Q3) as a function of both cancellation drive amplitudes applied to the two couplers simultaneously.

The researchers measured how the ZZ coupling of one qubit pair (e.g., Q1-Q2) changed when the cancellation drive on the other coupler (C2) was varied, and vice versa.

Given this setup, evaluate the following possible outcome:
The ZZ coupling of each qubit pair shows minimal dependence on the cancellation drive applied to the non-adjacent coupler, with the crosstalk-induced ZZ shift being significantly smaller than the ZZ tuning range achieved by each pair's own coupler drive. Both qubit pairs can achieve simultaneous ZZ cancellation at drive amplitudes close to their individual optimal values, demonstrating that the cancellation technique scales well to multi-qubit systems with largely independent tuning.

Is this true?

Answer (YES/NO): YES